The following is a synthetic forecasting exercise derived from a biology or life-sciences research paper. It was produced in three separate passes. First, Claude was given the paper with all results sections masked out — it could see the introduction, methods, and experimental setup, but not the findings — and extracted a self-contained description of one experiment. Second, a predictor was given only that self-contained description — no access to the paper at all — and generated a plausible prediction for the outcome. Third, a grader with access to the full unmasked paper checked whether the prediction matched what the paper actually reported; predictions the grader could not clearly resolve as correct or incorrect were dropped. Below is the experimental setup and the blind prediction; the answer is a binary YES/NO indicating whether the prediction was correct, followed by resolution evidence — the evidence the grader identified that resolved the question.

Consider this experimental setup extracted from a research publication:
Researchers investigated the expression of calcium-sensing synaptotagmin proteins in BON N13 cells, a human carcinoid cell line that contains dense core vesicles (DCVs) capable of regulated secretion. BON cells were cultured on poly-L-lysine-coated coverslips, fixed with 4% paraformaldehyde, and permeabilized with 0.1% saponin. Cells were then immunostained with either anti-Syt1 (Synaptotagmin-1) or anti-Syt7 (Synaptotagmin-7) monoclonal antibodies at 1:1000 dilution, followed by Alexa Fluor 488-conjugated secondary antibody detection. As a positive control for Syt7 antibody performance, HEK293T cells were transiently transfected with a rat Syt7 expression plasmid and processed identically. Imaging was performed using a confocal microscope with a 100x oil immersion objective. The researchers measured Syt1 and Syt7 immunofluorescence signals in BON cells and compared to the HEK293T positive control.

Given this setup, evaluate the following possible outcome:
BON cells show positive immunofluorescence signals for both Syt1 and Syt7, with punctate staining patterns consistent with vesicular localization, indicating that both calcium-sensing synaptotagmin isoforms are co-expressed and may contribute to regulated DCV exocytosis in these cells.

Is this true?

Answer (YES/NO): NO